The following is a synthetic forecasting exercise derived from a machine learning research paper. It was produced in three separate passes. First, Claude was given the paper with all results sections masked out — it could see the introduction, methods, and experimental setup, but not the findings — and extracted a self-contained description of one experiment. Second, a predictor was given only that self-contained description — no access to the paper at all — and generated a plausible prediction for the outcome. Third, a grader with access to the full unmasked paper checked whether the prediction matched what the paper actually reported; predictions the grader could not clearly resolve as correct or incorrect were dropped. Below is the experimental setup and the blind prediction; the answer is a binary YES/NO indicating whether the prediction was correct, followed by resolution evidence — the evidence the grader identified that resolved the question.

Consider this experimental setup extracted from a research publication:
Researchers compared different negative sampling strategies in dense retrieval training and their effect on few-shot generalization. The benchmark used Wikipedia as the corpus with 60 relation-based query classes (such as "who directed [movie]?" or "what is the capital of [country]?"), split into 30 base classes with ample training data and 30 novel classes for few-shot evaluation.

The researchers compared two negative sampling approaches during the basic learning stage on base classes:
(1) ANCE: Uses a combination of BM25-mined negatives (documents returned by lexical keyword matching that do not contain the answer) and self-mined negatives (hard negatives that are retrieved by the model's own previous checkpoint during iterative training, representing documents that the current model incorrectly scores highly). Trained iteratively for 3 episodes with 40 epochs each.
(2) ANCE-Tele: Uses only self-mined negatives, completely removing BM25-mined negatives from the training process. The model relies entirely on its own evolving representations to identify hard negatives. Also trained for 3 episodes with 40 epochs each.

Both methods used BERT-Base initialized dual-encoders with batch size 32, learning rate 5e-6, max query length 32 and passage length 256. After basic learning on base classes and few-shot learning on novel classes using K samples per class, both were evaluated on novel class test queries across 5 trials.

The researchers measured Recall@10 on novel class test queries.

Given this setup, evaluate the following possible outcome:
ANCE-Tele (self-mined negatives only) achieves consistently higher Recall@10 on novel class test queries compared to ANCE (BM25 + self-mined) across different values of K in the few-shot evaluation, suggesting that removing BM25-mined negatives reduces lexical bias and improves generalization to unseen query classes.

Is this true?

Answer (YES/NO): NO